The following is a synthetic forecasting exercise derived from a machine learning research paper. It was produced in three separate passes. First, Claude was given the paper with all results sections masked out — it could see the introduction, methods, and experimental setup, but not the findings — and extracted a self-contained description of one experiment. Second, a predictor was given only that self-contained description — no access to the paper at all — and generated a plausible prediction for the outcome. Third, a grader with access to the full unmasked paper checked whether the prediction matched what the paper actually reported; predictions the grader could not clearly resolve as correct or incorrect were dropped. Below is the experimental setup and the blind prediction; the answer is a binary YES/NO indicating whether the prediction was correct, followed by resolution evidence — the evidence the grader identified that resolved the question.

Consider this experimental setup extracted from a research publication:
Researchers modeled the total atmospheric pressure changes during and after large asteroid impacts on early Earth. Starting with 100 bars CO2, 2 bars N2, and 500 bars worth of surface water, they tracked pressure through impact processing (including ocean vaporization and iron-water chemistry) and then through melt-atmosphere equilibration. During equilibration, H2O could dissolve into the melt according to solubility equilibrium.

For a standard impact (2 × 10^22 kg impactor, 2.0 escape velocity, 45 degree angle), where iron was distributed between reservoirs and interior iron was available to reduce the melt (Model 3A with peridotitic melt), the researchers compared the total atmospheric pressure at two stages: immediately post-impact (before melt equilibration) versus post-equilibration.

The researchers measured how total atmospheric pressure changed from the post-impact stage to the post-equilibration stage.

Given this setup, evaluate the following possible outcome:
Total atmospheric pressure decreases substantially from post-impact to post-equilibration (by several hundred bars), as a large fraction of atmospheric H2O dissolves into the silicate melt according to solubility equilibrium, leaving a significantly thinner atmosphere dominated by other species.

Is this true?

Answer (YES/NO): YES